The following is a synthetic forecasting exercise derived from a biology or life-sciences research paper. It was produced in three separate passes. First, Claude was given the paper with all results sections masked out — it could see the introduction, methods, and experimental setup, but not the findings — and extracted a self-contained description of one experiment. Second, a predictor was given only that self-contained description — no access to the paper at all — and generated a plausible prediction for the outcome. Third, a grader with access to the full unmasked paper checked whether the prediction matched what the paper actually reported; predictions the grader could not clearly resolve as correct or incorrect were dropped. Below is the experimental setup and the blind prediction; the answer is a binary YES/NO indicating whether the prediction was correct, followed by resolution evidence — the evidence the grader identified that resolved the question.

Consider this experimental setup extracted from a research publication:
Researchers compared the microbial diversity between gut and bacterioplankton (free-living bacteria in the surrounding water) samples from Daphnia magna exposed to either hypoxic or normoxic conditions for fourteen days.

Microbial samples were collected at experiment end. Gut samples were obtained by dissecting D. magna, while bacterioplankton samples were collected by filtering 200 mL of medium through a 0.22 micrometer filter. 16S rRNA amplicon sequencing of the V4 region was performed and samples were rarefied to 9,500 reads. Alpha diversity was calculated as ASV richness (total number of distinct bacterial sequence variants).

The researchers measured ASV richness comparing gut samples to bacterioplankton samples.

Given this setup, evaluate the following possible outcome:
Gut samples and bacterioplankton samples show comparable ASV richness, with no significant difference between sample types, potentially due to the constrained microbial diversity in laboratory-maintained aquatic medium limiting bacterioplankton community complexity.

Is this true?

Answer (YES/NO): NO